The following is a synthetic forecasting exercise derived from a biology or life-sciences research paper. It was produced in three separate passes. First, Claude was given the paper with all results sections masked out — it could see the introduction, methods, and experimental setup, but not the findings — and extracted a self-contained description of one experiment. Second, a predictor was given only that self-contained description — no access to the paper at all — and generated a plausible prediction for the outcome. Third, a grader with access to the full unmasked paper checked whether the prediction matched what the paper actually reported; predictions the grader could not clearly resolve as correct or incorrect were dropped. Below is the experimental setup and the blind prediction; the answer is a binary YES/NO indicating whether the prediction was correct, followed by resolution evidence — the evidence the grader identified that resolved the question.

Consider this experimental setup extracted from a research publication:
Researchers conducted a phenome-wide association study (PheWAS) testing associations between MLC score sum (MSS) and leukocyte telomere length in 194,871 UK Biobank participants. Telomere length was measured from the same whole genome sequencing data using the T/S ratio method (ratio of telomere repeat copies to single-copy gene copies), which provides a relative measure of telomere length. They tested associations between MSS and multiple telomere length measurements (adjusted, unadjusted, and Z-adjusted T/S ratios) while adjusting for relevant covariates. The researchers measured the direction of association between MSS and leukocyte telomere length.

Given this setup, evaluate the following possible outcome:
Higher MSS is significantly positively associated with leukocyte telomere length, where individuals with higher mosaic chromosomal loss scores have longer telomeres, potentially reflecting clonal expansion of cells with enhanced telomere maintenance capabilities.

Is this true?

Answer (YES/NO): NO